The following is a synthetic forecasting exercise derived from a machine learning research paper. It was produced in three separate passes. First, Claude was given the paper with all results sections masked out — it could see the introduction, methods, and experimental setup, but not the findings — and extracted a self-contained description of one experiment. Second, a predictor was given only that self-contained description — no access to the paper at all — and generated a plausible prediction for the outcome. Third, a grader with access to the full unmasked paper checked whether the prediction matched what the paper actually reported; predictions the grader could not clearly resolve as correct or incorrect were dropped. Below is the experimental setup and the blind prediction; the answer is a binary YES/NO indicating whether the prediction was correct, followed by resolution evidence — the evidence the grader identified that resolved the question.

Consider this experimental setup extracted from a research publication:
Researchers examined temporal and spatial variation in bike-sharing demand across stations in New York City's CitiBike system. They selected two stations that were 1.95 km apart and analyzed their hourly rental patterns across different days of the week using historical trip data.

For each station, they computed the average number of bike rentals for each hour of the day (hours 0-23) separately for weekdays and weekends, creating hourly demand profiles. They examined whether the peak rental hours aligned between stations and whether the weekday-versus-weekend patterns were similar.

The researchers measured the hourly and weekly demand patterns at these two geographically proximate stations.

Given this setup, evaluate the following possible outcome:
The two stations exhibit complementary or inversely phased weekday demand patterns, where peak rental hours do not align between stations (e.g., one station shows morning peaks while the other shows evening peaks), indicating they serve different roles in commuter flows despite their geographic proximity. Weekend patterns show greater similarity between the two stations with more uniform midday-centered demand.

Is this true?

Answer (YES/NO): NO